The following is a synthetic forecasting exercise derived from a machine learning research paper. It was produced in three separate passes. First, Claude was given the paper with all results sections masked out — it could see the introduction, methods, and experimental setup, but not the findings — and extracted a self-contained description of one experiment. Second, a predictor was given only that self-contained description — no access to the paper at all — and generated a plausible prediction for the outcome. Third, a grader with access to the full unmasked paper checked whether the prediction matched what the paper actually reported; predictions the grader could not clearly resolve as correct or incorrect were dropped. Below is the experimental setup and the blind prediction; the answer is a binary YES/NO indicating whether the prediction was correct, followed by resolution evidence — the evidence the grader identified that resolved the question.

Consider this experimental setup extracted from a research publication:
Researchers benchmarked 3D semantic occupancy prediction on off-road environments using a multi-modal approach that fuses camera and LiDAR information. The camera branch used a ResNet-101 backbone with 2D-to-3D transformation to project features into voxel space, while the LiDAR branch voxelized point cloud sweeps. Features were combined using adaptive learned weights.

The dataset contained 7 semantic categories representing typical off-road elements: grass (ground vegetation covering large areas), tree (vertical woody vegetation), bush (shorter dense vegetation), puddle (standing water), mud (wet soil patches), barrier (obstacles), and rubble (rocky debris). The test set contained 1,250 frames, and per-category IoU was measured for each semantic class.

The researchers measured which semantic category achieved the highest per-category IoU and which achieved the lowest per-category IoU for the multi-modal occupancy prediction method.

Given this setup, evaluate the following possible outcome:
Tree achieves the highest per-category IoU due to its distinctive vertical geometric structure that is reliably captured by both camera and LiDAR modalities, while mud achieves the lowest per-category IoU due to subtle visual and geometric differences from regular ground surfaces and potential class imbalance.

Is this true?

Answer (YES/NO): NO